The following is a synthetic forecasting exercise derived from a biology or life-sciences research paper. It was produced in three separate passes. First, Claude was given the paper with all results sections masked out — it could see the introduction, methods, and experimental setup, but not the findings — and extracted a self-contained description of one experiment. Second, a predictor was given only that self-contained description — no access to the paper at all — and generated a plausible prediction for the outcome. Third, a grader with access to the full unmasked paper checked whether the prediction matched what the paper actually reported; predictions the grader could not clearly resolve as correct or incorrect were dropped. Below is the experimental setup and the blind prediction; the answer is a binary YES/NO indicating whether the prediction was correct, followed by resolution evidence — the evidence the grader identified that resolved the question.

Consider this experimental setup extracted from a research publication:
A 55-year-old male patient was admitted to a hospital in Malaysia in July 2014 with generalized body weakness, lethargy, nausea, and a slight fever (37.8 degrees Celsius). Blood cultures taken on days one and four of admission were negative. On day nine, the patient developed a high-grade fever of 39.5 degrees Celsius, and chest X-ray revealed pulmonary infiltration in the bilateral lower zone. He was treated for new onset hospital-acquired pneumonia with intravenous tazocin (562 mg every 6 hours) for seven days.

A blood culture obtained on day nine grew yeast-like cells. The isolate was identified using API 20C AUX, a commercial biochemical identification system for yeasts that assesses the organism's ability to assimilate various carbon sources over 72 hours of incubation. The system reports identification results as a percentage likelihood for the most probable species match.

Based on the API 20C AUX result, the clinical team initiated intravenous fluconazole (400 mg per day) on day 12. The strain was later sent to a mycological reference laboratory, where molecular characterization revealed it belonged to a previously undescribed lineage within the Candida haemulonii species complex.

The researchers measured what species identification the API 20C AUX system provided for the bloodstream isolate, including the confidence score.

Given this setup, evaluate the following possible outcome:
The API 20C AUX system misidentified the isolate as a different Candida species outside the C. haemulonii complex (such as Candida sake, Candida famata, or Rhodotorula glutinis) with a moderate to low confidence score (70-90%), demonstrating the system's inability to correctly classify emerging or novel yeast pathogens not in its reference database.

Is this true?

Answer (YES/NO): NO